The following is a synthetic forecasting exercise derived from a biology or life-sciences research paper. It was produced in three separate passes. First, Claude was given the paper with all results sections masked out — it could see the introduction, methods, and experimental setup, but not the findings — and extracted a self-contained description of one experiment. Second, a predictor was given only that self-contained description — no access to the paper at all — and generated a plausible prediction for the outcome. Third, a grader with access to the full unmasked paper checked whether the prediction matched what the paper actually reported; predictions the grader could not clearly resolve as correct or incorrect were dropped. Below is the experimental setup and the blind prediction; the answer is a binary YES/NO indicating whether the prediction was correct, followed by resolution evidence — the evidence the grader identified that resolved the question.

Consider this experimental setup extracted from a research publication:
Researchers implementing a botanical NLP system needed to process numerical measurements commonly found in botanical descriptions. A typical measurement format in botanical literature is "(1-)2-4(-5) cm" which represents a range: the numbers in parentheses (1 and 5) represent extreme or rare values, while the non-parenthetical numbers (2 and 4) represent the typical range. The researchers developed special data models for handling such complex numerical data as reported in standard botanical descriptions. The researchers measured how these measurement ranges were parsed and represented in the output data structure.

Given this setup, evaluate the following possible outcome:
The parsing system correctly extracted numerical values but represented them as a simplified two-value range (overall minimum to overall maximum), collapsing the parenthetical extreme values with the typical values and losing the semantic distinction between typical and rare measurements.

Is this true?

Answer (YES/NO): NO